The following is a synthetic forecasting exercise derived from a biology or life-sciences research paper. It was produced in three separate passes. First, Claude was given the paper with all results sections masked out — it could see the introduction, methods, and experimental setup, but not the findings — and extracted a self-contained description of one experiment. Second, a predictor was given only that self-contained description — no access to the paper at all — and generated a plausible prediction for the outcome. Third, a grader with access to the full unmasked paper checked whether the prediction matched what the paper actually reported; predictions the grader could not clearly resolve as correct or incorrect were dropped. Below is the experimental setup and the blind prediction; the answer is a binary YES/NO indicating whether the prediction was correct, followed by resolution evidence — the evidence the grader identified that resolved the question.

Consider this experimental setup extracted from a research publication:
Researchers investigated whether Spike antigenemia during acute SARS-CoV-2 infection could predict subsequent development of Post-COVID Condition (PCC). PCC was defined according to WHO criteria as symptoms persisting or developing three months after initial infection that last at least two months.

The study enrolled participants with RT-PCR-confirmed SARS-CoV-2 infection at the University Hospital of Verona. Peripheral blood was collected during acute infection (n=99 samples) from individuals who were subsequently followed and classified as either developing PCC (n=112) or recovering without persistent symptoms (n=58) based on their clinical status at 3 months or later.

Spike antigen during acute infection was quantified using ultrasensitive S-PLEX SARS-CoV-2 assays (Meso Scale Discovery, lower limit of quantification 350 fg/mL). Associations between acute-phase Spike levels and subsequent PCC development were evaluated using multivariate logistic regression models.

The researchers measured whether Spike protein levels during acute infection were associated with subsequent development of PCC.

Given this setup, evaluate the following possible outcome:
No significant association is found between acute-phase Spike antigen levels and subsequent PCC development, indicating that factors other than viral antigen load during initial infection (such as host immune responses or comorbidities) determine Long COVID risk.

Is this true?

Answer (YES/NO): YES